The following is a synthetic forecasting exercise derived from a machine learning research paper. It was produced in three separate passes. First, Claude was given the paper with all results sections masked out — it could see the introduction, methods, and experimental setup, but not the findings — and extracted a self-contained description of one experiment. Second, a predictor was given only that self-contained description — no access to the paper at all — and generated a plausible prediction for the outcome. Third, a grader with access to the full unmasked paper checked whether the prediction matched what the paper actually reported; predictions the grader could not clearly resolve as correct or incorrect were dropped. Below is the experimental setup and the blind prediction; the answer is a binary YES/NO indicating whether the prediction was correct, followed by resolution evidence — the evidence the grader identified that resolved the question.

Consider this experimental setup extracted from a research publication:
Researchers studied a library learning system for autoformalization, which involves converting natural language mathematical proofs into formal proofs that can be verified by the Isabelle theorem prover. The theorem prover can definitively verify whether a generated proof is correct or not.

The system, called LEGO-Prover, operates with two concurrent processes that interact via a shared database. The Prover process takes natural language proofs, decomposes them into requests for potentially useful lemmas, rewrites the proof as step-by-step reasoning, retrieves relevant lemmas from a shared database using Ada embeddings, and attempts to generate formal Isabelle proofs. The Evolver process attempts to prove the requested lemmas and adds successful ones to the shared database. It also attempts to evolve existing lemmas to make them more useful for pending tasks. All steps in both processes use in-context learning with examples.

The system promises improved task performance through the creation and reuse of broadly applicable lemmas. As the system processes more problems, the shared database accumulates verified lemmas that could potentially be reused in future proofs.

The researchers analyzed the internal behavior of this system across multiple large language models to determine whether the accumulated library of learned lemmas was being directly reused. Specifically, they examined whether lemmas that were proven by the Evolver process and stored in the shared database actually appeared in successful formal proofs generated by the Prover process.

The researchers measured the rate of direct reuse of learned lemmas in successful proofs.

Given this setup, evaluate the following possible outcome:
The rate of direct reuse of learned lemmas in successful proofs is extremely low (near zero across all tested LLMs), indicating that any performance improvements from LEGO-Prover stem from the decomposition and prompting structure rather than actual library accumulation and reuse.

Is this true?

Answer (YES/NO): NO